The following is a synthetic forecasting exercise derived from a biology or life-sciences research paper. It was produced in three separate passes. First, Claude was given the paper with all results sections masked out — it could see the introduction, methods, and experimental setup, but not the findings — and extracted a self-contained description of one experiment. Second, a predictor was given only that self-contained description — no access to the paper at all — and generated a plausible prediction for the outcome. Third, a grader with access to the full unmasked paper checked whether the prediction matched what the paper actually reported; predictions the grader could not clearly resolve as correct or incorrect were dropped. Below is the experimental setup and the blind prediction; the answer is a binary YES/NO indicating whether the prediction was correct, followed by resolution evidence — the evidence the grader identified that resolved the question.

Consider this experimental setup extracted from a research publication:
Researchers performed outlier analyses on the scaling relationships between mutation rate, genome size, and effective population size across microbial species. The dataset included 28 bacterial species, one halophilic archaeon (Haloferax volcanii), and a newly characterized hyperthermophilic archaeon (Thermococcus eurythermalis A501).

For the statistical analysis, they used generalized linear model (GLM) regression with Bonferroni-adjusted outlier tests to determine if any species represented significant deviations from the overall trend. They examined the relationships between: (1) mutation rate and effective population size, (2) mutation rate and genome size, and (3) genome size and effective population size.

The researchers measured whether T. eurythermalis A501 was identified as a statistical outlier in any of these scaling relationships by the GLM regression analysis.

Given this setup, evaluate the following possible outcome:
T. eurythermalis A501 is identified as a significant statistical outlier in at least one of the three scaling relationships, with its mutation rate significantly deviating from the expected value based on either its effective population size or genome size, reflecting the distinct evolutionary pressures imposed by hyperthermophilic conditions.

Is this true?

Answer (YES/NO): NO